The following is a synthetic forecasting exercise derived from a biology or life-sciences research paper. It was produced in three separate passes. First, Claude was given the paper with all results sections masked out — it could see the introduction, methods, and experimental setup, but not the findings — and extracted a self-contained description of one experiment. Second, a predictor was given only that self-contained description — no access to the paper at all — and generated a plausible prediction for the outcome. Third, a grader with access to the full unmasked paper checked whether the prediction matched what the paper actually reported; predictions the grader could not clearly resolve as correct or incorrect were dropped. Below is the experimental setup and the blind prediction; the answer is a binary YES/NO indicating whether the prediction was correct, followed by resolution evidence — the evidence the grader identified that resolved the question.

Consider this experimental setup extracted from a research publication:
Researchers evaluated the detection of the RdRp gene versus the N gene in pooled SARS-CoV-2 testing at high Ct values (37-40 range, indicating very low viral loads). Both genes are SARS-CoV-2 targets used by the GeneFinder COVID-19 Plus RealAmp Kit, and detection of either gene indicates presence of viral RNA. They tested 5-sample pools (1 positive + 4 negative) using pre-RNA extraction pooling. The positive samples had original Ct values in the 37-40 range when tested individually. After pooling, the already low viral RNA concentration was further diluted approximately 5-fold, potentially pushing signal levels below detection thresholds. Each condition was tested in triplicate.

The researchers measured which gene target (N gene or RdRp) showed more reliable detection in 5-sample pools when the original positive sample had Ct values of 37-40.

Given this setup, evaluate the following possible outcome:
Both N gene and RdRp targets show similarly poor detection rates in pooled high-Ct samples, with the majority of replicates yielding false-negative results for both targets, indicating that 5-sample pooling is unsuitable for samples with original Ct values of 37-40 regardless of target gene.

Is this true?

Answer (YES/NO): NO